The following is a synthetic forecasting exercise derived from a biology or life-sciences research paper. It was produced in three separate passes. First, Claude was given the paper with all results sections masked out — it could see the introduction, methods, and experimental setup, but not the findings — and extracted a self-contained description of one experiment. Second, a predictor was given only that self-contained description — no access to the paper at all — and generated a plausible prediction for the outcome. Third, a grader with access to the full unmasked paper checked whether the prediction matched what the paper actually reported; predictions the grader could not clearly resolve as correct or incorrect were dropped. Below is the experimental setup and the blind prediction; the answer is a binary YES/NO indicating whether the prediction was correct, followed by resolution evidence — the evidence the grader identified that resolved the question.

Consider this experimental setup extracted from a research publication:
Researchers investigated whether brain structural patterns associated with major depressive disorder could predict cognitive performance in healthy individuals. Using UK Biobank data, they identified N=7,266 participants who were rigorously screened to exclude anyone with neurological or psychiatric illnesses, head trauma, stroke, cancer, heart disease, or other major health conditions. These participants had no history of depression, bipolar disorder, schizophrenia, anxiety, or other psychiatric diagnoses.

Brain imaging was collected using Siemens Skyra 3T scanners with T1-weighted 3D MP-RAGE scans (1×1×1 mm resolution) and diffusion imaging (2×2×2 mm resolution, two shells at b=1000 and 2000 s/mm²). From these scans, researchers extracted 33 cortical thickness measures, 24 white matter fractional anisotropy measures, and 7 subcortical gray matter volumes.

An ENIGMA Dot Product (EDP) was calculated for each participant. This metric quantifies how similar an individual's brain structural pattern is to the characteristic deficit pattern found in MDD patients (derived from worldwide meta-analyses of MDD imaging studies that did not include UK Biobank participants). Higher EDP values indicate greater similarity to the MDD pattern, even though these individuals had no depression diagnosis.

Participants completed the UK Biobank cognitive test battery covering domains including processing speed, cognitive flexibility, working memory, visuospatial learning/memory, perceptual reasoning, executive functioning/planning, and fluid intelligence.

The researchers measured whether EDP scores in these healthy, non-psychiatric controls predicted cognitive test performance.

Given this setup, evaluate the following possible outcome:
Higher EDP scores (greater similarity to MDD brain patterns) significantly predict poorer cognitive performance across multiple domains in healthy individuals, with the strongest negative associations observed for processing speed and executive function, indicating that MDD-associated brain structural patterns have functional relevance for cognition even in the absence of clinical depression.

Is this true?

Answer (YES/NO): NO